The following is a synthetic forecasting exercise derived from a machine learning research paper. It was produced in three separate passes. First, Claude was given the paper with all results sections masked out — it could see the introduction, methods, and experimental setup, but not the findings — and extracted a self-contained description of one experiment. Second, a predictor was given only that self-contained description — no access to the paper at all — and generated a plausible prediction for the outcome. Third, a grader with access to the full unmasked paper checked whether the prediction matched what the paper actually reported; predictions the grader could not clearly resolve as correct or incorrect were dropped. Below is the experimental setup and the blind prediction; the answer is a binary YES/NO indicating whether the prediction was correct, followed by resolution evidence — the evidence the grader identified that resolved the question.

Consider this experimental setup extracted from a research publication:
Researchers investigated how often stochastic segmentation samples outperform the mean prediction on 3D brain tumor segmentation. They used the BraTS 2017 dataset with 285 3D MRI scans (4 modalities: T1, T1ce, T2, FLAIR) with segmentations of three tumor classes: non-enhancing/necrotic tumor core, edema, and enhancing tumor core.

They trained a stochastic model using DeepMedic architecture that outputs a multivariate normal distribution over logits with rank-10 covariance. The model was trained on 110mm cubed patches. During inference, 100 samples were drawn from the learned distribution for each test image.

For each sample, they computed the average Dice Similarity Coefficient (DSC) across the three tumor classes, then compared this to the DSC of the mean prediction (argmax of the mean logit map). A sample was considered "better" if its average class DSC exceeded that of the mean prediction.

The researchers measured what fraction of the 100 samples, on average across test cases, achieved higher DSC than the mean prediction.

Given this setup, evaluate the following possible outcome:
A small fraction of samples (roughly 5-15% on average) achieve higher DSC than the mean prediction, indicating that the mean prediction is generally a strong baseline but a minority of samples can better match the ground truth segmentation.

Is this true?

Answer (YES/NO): NO